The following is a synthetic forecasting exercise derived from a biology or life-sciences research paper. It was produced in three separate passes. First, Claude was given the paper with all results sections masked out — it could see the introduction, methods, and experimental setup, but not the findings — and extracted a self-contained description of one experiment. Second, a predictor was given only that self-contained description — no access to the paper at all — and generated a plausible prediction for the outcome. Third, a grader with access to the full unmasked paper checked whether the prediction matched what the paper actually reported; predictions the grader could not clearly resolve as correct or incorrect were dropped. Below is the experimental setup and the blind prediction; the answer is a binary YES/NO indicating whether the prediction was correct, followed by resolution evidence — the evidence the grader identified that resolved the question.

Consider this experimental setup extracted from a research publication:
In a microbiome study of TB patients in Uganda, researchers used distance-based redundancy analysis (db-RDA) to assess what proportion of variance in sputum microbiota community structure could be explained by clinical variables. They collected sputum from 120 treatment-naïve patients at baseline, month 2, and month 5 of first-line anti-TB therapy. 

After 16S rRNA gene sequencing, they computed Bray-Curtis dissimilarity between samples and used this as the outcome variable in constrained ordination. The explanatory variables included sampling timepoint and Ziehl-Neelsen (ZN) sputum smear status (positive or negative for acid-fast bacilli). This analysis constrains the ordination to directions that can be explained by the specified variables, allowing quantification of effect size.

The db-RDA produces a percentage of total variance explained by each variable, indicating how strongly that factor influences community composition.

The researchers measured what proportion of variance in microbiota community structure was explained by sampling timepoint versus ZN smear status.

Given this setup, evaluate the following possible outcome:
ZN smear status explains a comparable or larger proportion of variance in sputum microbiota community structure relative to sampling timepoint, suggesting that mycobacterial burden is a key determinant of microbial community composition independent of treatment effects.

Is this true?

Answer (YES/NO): YES